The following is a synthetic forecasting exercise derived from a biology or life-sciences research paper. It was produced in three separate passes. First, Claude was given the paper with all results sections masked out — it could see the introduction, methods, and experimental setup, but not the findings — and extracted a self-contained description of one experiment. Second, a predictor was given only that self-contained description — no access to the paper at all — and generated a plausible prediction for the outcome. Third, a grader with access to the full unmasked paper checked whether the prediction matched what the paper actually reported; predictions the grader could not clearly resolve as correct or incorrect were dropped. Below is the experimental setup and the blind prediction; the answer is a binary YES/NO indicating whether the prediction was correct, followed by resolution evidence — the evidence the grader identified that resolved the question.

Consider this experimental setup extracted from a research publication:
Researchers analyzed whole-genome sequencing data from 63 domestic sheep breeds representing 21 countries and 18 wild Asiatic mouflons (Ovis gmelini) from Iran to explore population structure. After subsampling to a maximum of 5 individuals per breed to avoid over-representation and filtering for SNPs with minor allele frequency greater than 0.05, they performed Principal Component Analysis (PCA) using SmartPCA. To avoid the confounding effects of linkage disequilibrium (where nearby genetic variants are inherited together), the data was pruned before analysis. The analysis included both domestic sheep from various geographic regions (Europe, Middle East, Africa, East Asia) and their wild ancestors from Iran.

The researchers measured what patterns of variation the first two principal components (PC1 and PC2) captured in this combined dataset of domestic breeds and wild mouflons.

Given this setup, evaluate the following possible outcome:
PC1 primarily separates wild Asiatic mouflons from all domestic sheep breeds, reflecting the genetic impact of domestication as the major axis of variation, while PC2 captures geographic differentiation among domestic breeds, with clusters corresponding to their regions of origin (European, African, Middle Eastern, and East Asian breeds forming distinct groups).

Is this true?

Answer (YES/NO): NO